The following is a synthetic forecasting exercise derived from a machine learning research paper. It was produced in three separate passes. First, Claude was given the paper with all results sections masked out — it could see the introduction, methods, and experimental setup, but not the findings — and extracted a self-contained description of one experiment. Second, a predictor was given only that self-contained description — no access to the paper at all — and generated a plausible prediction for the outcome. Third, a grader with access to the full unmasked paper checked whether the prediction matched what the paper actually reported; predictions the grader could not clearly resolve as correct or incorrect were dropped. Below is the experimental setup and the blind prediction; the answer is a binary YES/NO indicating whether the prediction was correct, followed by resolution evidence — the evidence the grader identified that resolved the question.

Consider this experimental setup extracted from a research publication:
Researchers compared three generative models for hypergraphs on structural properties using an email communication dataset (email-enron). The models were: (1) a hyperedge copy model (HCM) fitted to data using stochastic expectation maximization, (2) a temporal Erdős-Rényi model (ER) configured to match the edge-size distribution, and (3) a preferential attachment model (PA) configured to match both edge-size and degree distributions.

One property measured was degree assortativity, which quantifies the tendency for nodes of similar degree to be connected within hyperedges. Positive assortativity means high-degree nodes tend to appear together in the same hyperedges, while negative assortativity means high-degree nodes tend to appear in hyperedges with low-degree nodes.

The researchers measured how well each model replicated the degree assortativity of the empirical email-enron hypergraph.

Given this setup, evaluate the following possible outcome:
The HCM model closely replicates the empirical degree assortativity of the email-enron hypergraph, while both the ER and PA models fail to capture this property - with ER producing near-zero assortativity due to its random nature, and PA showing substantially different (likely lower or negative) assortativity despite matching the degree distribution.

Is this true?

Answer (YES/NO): NO